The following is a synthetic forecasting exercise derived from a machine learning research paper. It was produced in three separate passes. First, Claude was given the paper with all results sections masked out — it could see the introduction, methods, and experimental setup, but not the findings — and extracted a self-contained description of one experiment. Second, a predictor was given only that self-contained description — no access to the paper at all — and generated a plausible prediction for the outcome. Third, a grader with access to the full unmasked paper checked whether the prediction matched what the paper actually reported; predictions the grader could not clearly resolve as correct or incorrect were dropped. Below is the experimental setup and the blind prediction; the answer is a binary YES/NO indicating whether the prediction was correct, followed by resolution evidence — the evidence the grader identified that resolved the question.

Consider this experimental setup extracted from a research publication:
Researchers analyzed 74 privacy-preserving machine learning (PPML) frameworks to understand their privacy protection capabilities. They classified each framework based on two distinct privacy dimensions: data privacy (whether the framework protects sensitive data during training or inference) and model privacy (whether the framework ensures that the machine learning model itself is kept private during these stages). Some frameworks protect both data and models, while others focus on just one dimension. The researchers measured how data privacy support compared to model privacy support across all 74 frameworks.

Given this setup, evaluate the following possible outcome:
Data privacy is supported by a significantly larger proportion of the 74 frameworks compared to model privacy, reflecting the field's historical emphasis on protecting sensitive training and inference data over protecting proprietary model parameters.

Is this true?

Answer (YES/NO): YES